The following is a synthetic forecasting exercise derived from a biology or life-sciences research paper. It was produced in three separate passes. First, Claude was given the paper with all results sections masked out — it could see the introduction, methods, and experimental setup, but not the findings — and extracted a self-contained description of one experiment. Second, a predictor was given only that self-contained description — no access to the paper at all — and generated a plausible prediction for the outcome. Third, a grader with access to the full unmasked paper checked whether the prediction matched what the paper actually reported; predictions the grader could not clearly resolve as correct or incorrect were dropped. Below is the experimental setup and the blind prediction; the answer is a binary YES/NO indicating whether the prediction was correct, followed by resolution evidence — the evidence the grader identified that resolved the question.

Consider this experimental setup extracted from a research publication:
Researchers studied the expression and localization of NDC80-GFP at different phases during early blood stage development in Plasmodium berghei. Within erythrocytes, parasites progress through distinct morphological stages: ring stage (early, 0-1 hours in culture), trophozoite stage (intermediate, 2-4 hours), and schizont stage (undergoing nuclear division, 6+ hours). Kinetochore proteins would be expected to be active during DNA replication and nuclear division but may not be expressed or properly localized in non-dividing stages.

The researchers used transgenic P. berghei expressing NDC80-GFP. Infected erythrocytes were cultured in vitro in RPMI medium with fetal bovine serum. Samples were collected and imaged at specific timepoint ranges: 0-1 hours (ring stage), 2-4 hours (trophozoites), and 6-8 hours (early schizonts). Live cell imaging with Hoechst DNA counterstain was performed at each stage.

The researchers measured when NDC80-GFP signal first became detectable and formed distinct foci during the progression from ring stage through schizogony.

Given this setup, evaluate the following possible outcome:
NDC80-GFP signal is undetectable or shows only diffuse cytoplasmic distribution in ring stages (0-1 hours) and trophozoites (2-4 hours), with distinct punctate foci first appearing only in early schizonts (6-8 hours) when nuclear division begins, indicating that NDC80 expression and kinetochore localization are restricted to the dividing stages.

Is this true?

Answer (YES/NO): NO